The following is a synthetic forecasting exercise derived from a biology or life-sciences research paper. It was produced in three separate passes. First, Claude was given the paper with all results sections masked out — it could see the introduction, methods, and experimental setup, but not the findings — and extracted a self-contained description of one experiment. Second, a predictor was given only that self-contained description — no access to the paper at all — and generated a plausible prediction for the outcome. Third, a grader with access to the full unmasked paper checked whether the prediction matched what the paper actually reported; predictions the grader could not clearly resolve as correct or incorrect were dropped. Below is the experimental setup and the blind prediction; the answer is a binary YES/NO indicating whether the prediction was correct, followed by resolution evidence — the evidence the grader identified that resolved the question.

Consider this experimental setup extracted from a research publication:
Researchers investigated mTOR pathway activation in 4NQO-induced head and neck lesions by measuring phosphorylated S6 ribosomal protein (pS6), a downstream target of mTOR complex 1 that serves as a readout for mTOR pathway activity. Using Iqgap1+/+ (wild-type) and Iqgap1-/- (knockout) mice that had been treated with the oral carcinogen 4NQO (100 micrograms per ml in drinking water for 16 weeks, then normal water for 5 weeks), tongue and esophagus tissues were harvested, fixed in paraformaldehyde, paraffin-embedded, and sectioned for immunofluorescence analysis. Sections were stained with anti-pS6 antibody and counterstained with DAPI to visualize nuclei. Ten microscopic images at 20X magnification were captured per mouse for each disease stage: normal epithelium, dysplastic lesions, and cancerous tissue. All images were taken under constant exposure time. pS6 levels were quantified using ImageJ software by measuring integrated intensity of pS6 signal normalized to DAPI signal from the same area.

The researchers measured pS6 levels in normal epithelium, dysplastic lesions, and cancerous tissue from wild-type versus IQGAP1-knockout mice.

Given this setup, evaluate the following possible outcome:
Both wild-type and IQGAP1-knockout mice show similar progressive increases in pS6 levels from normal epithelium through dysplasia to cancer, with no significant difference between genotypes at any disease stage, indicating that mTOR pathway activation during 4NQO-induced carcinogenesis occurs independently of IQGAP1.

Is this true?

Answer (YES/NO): NO